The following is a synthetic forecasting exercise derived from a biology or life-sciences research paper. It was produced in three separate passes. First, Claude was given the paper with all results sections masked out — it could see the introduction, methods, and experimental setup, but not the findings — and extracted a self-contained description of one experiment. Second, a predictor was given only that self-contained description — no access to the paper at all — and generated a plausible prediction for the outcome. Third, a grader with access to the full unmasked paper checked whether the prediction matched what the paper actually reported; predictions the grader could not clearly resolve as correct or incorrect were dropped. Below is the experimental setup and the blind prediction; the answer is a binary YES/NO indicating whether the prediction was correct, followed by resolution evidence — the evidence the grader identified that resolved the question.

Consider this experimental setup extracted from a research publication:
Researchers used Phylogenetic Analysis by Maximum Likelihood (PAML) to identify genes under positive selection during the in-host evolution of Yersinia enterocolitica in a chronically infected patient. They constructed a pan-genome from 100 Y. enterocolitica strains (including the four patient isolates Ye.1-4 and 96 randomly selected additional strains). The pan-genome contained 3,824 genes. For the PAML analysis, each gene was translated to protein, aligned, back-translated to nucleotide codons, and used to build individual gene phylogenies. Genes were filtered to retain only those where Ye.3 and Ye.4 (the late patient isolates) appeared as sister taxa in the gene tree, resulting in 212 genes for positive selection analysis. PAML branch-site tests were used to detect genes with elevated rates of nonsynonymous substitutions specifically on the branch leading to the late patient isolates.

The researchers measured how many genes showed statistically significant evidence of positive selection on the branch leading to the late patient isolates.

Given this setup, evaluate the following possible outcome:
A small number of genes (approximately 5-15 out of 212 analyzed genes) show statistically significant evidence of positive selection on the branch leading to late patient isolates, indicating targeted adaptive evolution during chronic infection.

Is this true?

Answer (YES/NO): NO